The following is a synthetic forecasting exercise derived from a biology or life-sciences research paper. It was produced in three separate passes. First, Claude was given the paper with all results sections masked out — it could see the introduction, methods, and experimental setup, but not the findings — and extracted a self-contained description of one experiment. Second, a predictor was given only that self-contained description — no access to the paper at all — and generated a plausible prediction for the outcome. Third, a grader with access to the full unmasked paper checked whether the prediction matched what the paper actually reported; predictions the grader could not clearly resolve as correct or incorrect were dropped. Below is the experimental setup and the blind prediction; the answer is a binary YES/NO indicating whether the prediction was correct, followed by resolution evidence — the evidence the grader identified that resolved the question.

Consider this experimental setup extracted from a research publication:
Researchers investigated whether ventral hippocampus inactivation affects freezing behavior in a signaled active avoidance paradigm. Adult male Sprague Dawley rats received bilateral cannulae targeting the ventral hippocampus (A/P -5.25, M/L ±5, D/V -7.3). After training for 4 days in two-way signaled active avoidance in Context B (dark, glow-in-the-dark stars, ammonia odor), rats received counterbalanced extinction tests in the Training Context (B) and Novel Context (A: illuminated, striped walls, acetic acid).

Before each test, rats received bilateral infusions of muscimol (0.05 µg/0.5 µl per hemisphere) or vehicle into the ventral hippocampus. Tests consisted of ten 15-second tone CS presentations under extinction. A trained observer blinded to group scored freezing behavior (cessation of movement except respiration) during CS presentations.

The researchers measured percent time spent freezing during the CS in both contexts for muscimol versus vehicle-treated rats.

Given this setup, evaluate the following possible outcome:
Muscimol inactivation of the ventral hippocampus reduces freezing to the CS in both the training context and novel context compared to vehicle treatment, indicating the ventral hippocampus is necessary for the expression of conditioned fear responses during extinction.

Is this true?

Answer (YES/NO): NO